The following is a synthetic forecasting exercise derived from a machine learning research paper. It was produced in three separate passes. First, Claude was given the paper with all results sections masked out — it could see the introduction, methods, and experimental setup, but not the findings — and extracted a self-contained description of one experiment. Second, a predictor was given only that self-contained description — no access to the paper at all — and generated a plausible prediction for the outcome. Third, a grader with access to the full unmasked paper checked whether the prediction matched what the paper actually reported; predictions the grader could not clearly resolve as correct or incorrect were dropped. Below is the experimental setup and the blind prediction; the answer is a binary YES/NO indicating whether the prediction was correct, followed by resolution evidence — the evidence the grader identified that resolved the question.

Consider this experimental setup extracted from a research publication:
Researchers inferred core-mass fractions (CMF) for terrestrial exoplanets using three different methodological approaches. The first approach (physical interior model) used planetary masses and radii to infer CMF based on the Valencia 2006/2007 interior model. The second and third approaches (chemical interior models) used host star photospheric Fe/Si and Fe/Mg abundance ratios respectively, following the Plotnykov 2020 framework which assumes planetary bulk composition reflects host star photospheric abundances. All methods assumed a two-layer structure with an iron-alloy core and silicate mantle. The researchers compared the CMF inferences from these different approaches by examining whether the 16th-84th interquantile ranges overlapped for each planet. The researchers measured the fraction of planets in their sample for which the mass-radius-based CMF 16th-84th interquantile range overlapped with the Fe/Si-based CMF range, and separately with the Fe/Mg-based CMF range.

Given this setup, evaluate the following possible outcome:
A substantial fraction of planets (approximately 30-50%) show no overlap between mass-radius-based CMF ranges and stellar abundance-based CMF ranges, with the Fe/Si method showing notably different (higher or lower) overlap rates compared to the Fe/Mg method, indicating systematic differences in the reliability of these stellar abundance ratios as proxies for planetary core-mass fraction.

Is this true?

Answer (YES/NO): NO